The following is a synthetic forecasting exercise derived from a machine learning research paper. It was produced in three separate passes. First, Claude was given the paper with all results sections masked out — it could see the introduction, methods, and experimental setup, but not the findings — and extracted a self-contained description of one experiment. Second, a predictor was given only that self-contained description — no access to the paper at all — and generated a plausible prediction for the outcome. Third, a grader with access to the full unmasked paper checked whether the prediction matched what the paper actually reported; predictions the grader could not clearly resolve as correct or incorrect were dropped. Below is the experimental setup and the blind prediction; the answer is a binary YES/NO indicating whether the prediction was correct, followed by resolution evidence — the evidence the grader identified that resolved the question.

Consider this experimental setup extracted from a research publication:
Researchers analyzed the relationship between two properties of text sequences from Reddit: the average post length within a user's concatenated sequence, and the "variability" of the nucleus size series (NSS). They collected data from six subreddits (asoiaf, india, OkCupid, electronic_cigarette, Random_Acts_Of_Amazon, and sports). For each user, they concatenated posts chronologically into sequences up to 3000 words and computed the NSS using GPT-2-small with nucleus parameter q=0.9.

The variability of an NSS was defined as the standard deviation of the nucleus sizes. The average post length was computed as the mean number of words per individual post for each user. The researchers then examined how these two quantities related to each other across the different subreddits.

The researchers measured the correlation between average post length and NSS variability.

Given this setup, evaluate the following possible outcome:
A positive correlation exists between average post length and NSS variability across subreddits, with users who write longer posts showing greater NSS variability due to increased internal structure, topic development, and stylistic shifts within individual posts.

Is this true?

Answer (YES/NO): NO